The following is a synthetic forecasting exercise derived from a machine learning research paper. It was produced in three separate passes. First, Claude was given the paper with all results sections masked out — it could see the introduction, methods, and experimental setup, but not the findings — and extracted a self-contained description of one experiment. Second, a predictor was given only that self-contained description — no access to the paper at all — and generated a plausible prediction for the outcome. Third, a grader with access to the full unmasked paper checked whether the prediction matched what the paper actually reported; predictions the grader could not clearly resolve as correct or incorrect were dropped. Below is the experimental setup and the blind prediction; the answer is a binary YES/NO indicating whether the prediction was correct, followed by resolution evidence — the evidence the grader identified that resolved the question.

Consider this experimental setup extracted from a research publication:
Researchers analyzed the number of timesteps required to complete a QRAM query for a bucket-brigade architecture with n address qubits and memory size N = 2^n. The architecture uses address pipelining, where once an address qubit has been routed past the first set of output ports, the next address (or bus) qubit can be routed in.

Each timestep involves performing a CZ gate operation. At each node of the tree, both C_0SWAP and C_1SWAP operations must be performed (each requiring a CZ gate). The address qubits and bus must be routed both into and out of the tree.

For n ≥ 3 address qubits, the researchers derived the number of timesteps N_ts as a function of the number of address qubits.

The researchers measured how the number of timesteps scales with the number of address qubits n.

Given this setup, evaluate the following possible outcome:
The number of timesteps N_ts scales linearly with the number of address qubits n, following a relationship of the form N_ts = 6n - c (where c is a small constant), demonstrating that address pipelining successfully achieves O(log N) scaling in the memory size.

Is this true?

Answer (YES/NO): NO